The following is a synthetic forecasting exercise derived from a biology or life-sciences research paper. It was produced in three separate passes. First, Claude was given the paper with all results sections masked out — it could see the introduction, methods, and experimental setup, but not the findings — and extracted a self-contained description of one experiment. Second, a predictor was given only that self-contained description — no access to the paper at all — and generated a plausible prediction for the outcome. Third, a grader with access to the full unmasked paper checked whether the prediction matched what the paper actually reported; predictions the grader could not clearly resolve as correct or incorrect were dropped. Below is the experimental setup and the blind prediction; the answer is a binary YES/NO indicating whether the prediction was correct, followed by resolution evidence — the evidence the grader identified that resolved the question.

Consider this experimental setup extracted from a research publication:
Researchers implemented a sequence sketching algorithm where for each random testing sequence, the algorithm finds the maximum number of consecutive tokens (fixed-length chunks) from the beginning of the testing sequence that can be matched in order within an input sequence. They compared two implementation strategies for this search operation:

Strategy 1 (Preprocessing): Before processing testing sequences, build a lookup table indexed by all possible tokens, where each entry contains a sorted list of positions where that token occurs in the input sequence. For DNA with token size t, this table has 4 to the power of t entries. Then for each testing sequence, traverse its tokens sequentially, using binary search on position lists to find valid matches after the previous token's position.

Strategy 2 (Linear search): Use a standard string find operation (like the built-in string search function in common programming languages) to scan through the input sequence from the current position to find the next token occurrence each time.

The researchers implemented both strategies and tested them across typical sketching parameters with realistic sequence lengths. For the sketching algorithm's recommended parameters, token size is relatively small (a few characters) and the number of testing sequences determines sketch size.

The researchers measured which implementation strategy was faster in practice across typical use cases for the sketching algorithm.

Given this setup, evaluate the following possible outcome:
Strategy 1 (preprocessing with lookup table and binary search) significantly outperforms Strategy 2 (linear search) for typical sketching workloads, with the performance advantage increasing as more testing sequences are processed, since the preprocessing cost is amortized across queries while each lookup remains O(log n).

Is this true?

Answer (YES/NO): NO